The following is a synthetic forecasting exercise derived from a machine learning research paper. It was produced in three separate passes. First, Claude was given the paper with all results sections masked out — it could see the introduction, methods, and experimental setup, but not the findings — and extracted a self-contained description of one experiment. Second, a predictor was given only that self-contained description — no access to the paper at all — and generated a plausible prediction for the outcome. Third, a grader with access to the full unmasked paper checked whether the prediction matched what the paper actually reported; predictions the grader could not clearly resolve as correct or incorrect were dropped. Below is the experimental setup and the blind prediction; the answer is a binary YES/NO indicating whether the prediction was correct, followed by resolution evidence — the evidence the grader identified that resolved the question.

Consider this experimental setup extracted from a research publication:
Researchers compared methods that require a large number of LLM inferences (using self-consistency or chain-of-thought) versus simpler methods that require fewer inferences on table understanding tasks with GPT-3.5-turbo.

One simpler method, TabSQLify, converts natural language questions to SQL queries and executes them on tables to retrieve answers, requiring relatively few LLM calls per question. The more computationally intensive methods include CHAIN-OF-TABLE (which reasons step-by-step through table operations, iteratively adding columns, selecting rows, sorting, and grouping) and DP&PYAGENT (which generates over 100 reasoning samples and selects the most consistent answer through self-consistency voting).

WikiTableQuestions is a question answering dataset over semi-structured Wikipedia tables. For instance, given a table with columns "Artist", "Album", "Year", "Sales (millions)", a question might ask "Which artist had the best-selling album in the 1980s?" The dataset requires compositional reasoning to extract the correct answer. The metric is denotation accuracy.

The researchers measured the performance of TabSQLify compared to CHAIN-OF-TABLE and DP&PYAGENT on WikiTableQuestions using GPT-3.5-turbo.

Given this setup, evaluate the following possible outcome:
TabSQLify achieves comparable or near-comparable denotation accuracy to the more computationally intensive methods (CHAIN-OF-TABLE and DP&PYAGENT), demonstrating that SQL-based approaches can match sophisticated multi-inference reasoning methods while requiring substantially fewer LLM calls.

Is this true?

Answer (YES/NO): YES